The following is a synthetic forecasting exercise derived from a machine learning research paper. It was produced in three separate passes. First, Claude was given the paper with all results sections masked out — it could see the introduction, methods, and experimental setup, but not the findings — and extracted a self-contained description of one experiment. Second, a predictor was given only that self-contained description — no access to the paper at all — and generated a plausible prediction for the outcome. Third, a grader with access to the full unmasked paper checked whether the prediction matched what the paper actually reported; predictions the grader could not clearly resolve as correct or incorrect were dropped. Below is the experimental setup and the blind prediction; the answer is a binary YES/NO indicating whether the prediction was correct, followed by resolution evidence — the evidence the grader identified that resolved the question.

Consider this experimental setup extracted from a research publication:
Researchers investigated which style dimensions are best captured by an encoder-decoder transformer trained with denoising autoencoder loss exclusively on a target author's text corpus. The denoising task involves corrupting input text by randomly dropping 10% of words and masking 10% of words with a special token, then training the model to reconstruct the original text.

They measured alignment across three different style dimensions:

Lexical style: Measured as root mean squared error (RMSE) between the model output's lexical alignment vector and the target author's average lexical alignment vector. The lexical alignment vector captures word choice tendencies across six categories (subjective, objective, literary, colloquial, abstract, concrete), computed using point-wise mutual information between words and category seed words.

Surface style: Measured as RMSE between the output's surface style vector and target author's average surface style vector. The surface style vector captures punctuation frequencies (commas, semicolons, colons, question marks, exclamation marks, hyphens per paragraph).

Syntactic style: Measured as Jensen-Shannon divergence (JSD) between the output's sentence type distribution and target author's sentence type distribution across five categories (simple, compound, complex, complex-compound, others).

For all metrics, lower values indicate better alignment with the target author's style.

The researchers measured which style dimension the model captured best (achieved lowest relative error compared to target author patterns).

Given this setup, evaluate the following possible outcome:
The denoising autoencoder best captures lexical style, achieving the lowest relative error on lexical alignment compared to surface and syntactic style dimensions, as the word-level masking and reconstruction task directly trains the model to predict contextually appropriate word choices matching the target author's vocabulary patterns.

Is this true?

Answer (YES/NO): YES